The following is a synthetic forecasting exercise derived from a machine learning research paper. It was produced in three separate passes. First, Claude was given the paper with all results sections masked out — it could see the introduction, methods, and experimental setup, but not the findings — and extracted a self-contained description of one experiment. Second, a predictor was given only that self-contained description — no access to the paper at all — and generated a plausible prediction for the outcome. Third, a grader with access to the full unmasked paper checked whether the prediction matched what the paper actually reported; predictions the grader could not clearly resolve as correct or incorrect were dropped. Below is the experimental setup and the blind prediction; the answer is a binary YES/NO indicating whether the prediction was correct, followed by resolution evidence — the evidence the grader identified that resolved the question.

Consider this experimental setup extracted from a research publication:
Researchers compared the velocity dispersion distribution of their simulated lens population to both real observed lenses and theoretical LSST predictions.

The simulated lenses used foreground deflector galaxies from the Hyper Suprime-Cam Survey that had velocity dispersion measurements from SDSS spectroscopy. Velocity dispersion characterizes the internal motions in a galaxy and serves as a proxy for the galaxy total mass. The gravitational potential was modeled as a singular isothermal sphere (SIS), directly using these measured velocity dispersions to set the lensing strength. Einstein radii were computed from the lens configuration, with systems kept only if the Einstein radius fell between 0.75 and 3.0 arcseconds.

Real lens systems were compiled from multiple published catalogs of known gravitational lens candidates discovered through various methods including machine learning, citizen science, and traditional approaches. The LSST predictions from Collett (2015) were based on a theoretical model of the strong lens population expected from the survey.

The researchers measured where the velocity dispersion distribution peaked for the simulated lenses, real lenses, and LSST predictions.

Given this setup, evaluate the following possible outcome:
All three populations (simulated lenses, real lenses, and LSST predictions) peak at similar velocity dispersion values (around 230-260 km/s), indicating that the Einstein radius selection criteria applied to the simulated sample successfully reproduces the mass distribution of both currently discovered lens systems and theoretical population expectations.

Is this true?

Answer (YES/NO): NO